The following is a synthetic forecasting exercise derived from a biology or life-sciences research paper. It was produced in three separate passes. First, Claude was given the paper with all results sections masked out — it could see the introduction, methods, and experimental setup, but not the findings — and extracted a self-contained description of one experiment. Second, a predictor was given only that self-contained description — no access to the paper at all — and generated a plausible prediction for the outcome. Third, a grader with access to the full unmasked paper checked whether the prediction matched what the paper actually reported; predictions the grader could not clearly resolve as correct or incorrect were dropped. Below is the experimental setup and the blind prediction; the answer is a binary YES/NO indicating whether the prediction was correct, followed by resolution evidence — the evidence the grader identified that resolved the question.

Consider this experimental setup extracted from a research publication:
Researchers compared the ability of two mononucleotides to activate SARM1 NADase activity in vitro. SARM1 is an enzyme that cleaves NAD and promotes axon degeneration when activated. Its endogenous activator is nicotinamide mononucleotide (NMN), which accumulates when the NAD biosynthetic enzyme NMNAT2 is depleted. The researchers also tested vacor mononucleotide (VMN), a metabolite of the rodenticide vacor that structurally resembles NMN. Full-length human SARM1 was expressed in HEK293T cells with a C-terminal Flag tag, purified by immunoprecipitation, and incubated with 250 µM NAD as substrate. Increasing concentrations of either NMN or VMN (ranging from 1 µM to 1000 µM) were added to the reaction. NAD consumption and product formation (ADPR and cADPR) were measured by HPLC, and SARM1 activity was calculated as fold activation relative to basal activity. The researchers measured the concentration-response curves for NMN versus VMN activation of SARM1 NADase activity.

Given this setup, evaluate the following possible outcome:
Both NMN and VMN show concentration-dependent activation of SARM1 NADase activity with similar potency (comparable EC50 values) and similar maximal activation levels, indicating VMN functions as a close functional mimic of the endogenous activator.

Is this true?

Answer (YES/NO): NO